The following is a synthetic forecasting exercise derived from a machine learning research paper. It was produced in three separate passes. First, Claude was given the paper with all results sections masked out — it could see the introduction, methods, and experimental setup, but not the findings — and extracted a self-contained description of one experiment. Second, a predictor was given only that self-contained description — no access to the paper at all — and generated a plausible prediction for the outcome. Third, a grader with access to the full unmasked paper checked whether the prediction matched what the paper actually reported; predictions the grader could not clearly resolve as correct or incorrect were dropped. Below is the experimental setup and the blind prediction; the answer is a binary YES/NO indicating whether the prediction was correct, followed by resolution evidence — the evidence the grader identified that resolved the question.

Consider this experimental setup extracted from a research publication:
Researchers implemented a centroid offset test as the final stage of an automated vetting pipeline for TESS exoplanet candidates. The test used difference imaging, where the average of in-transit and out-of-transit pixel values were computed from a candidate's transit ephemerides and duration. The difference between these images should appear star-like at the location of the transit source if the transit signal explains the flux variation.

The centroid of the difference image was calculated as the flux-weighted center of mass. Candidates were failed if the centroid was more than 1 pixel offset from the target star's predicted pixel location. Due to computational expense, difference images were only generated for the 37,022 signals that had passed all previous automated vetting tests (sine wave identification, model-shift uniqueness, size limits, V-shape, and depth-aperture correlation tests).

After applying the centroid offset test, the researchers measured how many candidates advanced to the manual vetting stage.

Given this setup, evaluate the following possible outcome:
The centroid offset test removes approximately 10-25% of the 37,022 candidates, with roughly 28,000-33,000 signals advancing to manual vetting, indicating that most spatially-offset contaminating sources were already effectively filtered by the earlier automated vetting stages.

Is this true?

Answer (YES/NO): NO